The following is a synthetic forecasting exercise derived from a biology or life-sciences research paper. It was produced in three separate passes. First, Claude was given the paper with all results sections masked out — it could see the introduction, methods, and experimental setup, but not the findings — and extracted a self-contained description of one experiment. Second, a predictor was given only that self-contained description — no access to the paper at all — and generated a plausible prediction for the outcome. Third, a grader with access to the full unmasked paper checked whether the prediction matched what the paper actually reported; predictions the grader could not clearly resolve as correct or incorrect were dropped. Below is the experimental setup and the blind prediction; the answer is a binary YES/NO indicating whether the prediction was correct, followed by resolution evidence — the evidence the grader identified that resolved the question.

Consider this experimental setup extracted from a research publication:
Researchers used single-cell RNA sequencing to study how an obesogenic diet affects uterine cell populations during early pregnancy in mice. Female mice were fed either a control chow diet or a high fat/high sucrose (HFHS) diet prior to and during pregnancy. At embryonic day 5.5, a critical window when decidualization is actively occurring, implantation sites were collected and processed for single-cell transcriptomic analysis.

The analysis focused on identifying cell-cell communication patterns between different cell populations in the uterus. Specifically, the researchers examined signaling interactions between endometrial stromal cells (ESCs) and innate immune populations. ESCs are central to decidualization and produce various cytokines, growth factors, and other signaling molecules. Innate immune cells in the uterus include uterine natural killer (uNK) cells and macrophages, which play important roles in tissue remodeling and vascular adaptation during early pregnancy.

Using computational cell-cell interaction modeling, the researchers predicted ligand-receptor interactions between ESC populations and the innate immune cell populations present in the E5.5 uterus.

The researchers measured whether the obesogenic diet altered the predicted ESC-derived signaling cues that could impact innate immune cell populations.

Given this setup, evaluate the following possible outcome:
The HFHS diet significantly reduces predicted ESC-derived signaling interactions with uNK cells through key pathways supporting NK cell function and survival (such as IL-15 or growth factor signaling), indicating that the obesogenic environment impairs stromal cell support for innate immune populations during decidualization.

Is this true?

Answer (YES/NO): NO